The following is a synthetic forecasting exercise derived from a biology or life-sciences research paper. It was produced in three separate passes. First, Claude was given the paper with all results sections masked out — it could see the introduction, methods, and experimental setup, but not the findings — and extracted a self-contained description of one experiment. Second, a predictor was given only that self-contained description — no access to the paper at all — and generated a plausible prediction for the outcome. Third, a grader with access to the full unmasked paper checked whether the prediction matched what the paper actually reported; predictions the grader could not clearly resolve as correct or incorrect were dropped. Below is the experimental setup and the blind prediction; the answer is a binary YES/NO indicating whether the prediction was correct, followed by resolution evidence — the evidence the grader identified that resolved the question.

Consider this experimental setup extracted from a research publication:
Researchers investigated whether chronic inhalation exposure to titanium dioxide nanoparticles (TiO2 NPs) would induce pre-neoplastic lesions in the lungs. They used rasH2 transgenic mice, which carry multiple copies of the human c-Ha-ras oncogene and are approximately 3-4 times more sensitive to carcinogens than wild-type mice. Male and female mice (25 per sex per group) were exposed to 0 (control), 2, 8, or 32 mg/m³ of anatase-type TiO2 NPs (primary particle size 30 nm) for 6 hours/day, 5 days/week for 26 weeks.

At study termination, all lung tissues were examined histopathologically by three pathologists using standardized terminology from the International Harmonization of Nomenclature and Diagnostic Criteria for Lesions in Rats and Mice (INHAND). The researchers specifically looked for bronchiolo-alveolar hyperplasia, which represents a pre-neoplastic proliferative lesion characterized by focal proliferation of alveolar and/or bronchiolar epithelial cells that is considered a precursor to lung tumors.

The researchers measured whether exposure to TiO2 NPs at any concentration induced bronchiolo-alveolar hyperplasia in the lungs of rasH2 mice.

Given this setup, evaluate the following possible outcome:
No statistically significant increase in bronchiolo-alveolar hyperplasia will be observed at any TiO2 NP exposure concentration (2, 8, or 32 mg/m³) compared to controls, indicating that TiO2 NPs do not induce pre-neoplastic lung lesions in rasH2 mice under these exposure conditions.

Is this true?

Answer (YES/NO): YES